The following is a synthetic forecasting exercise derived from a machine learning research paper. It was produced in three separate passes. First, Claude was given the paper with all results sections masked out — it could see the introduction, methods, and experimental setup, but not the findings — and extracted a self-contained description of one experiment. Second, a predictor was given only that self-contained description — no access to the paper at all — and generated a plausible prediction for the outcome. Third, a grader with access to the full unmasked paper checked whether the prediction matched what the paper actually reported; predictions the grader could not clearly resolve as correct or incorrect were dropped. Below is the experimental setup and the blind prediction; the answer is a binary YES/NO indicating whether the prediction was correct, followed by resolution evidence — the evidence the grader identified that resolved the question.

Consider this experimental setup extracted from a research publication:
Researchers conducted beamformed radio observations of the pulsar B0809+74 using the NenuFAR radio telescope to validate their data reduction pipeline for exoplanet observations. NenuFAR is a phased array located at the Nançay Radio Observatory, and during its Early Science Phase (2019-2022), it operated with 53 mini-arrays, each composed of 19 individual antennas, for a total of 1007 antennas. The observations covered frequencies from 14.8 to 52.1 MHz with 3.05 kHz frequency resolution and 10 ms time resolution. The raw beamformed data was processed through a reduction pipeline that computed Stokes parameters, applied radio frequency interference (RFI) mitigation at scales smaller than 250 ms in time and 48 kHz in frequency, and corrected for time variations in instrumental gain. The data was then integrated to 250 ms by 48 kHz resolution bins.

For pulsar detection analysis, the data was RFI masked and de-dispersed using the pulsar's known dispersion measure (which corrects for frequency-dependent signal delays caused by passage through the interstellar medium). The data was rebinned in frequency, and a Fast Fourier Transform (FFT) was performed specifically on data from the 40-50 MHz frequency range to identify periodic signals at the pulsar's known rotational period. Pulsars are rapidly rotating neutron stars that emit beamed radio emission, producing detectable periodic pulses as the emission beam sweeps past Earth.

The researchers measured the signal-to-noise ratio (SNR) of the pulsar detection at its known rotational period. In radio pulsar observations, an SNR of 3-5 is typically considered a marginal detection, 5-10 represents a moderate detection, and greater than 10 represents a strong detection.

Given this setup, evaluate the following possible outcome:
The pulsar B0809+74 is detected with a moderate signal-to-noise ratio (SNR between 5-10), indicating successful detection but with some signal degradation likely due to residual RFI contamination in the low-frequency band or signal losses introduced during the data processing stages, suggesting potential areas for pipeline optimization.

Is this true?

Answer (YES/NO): NO